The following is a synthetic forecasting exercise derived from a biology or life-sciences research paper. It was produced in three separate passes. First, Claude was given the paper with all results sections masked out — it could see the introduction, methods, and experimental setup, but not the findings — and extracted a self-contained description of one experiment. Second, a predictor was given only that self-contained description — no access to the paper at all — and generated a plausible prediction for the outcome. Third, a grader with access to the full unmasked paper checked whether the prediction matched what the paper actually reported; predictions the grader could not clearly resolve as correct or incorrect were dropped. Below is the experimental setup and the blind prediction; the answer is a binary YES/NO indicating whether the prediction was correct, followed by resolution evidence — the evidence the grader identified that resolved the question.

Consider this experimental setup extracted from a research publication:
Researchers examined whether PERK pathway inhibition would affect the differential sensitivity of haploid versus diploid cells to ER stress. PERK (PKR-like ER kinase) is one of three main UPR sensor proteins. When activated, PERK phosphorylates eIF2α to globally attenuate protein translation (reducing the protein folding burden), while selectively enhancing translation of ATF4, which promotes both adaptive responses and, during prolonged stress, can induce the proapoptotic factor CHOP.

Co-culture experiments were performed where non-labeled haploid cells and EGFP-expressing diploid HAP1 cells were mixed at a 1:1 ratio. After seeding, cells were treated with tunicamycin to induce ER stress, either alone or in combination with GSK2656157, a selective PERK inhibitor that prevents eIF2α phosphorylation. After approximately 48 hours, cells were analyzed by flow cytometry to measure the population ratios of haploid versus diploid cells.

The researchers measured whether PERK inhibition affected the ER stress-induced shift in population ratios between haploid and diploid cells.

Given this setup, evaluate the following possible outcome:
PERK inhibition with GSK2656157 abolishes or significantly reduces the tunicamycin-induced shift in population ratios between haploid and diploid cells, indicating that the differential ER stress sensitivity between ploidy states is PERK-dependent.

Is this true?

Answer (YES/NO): NO